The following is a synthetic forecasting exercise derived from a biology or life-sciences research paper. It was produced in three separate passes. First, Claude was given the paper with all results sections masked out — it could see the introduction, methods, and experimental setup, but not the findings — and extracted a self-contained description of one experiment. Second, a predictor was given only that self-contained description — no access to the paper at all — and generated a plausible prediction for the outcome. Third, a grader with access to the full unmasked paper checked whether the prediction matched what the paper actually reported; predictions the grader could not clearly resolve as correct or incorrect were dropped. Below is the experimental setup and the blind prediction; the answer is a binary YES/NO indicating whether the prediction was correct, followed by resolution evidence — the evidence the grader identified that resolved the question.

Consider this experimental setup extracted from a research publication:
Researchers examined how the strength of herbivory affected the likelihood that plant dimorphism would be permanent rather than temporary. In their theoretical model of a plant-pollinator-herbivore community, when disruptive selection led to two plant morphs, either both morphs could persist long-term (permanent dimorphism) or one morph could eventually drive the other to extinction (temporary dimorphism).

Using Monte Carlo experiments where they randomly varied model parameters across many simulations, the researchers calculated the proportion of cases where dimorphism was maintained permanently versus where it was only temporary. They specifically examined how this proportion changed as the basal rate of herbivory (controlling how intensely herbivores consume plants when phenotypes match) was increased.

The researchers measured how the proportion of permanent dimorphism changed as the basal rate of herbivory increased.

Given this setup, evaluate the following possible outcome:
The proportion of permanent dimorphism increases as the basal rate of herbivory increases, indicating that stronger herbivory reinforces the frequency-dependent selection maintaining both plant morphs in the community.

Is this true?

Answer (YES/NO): YES